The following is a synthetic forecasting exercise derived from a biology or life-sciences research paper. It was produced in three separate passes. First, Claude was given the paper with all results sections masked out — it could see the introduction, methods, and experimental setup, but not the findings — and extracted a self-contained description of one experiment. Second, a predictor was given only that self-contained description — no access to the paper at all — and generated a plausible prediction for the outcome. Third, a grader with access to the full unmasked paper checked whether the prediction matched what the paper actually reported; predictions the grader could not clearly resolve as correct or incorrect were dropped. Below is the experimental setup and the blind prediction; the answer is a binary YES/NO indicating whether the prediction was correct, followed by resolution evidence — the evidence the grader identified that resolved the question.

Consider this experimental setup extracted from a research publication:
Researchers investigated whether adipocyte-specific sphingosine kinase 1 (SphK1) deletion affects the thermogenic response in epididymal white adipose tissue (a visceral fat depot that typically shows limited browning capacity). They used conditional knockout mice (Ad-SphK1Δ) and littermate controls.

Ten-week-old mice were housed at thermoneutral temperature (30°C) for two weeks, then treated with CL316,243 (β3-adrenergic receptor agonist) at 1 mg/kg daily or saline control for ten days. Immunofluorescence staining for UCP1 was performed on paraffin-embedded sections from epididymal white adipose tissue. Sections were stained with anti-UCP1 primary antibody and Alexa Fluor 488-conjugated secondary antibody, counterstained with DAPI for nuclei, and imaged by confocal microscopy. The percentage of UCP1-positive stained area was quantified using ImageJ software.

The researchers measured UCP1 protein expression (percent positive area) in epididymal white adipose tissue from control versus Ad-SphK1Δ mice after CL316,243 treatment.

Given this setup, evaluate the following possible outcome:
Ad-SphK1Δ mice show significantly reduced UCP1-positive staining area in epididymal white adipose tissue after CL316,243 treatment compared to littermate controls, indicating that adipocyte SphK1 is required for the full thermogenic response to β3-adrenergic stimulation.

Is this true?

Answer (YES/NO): NO